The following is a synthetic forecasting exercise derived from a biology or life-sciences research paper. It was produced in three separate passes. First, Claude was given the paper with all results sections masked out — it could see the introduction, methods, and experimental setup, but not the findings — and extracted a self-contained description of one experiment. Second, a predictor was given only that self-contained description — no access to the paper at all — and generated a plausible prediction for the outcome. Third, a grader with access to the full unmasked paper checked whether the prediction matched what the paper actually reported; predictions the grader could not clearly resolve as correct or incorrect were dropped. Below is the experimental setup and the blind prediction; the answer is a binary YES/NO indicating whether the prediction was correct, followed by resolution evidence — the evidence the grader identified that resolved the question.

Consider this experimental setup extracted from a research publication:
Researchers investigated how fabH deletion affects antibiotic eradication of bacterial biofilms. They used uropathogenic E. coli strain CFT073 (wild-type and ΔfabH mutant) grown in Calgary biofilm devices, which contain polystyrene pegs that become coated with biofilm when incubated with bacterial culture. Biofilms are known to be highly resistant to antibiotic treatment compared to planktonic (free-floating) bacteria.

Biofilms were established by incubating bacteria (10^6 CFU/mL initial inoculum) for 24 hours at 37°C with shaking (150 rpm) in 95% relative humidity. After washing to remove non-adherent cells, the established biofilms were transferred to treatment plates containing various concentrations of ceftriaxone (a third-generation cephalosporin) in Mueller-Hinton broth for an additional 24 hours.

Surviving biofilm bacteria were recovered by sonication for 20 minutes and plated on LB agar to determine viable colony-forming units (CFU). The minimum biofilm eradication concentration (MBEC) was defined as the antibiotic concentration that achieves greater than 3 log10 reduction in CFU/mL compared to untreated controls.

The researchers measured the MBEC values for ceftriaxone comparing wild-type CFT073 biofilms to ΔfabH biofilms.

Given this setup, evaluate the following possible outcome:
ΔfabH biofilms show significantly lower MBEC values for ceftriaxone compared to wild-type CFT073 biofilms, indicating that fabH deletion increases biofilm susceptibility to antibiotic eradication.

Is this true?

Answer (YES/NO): YES